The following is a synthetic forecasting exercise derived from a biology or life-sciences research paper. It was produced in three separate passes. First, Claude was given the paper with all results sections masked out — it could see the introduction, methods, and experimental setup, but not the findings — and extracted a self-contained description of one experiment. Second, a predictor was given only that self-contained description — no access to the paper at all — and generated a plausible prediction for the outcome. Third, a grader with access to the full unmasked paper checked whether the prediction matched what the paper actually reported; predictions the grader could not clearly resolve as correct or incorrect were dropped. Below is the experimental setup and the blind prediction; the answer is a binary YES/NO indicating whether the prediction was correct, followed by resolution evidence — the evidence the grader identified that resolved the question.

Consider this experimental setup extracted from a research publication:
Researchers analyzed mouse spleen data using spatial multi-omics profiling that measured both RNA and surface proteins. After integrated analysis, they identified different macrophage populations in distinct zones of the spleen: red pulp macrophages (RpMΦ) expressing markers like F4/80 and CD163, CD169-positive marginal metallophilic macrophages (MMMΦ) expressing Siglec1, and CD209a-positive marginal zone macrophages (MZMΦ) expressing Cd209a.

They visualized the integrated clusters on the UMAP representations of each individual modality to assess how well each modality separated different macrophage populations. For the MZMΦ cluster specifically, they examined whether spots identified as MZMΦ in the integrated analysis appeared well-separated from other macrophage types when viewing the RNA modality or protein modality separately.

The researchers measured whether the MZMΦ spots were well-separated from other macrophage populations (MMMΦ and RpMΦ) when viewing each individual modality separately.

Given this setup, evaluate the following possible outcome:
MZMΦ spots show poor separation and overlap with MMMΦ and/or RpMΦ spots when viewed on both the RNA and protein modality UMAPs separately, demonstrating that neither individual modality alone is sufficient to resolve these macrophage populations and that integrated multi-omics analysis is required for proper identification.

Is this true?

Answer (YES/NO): YES